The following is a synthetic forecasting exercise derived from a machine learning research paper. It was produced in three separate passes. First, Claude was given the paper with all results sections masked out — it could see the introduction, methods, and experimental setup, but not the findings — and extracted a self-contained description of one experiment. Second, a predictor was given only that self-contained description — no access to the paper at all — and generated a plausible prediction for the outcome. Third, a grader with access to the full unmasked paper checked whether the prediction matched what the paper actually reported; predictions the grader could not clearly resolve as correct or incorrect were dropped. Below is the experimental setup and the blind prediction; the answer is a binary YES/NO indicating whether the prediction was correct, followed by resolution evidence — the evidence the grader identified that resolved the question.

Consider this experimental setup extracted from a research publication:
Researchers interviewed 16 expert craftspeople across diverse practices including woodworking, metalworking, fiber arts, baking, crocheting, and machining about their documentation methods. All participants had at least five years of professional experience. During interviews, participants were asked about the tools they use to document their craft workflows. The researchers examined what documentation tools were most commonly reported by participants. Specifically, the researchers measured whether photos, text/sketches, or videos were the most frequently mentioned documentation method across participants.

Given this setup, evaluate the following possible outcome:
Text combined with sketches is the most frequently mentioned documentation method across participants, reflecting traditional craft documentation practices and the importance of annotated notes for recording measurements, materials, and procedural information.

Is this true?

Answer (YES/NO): NO